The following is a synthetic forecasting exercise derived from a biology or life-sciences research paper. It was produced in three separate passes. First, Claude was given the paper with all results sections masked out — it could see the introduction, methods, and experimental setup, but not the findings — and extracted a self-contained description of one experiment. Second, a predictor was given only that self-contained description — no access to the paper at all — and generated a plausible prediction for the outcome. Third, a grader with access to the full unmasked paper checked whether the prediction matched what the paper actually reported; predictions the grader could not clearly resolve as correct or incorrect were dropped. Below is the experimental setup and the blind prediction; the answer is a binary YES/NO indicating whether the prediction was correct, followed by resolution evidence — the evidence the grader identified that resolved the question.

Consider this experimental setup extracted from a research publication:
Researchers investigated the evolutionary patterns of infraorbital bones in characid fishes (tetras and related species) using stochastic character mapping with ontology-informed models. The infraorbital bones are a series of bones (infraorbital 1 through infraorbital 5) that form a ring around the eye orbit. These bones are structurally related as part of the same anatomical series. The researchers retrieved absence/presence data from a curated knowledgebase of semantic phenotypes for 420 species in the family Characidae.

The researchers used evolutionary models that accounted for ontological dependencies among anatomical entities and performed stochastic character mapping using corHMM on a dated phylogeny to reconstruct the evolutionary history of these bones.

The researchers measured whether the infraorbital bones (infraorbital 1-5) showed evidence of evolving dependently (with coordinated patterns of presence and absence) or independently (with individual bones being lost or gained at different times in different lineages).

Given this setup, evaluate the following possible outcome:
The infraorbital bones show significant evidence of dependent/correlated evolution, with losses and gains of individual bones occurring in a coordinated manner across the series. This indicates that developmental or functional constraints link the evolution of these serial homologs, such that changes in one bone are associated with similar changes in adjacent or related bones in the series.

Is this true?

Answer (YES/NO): NO